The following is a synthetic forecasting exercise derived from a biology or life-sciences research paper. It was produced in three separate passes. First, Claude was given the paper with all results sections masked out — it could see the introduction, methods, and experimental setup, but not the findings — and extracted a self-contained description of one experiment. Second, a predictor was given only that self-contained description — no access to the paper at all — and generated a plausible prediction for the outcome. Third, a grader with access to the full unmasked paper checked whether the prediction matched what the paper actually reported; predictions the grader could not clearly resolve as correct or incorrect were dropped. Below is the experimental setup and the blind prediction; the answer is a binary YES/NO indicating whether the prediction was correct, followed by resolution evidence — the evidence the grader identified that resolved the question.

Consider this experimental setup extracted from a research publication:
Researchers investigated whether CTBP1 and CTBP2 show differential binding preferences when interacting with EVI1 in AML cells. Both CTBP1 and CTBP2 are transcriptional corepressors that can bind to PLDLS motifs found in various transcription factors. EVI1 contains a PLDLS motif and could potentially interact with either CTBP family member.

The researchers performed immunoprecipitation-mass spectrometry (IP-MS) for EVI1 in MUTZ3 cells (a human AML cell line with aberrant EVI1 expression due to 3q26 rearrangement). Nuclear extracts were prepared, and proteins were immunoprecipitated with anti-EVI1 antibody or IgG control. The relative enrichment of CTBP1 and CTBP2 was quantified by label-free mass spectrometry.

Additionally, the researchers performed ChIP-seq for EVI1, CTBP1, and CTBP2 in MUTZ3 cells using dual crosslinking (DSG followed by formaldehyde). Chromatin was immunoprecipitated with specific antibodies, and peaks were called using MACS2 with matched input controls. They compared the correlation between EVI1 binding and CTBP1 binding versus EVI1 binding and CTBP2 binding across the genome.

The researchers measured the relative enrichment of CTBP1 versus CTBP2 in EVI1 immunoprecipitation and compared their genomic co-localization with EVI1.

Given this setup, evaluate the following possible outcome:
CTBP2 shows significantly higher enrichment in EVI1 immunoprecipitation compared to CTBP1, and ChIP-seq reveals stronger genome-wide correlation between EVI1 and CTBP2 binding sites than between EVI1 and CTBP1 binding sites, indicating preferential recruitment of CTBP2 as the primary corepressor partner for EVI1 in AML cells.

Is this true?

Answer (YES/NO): NO